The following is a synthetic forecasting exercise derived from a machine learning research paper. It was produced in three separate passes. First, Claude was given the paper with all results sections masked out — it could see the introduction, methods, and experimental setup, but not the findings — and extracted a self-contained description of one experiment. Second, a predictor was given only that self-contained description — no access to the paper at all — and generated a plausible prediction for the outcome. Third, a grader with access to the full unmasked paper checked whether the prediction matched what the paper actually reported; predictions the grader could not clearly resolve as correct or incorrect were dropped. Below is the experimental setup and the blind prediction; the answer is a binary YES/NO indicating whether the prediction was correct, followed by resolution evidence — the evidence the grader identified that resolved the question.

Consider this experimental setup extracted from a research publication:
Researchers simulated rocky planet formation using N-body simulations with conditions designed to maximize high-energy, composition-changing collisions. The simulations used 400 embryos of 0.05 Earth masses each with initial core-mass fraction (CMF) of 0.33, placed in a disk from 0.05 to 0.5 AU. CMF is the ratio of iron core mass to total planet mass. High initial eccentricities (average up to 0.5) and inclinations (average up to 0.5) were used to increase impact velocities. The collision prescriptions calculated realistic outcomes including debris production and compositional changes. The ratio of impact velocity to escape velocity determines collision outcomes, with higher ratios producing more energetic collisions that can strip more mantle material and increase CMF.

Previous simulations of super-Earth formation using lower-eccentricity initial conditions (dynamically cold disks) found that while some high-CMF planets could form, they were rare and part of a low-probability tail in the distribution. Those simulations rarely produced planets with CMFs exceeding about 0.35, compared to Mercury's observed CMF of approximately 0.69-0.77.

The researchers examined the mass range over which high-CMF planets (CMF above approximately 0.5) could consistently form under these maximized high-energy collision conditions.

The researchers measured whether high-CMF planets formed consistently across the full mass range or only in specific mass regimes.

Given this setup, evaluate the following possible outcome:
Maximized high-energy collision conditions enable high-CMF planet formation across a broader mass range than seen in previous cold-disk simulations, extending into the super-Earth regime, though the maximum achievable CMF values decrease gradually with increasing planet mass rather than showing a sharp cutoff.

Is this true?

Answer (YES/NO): NO